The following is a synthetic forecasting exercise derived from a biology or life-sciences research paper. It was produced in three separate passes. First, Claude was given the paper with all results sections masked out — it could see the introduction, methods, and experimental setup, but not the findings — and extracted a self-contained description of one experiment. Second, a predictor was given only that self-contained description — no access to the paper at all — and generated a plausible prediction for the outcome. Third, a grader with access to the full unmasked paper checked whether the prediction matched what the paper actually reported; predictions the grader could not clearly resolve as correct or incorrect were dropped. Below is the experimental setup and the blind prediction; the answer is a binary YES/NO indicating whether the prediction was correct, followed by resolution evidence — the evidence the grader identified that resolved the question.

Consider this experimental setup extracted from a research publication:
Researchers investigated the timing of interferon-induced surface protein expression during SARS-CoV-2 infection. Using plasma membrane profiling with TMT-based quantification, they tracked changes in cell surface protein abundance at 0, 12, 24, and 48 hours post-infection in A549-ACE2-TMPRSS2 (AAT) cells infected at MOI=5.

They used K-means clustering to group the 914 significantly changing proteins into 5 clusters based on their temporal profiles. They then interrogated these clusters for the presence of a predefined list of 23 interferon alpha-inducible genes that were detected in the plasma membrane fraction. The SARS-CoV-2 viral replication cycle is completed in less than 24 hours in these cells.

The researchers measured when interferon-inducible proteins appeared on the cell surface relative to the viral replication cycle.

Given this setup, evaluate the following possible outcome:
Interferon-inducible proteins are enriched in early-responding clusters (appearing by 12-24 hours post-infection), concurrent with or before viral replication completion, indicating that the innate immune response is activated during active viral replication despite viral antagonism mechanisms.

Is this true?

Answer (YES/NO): NO